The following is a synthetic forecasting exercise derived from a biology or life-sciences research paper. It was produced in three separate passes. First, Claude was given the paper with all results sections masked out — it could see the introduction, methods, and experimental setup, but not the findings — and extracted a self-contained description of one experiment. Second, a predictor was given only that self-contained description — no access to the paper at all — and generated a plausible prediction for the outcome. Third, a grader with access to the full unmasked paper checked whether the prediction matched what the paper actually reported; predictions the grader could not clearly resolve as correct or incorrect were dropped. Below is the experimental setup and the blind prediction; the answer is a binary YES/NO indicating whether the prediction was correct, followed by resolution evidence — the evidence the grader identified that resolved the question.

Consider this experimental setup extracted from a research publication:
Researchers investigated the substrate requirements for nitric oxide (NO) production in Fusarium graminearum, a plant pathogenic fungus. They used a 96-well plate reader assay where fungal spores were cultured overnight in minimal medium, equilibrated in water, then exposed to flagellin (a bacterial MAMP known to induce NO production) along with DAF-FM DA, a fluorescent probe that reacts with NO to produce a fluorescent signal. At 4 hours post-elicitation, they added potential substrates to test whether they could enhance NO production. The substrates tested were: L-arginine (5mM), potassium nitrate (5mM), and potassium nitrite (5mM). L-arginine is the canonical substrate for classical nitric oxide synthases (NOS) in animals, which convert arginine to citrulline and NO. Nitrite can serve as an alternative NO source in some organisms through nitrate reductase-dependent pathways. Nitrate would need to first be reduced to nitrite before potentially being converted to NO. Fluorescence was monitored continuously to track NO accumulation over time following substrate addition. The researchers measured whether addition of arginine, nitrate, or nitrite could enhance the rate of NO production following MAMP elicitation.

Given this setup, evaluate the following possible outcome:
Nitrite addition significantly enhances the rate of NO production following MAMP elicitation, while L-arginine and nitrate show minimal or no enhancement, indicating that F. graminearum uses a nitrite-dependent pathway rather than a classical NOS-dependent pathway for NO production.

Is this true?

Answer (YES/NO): NO